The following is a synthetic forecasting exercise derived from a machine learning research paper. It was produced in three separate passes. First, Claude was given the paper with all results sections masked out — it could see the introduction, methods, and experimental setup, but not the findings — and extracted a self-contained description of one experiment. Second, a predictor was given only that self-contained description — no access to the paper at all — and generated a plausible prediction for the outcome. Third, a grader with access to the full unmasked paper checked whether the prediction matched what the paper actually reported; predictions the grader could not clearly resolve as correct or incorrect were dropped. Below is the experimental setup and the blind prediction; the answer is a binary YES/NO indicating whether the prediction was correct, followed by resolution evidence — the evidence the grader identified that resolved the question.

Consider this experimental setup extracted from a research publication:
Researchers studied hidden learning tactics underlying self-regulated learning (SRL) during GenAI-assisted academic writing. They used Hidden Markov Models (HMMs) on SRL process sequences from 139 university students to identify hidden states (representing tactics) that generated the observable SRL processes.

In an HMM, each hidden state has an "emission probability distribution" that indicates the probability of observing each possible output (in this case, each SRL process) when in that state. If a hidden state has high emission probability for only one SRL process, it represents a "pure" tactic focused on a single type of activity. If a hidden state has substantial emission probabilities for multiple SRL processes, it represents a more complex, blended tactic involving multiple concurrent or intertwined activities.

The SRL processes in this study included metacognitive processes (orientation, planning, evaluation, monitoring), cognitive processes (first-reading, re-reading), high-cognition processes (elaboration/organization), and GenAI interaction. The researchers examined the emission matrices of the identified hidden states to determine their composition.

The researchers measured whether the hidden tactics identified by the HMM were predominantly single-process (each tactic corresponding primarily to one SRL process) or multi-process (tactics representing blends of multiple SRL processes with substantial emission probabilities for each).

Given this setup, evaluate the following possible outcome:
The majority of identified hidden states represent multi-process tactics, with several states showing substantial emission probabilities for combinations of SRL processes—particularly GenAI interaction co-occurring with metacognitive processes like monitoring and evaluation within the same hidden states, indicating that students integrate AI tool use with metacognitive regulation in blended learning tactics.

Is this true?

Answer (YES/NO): NO